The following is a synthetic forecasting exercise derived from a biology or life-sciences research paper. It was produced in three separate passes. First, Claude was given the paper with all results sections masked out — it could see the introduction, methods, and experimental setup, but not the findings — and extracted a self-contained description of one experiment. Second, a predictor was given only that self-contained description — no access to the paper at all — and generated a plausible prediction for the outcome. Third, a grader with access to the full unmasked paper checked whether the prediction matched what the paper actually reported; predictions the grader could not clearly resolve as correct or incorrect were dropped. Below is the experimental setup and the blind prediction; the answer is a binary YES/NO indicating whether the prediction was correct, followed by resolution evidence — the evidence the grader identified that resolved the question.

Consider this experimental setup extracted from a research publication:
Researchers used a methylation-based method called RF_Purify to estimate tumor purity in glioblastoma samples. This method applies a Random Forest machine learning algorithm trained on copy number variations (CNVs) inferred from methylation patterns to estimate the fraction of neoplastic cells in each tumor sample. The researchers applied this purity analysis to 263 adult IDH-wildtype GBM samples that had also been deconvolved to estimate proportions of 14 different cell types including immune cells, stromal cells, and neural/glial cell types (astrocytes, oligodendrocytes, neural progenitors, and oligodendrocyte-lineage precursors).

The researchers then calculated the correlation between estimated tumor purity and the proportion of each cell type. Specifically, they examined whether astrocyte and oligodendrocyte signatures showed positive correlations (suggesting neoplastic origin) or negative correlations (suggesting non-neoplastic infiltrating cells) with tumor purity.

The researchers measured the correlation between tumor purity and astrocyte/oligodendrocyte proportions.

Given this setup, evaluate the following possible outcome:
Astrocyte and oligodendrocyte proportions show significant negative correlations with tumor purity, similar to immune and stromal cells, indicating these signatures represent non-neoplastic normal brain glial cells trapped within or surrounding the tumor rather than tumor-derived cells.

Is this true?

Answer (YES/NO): NO